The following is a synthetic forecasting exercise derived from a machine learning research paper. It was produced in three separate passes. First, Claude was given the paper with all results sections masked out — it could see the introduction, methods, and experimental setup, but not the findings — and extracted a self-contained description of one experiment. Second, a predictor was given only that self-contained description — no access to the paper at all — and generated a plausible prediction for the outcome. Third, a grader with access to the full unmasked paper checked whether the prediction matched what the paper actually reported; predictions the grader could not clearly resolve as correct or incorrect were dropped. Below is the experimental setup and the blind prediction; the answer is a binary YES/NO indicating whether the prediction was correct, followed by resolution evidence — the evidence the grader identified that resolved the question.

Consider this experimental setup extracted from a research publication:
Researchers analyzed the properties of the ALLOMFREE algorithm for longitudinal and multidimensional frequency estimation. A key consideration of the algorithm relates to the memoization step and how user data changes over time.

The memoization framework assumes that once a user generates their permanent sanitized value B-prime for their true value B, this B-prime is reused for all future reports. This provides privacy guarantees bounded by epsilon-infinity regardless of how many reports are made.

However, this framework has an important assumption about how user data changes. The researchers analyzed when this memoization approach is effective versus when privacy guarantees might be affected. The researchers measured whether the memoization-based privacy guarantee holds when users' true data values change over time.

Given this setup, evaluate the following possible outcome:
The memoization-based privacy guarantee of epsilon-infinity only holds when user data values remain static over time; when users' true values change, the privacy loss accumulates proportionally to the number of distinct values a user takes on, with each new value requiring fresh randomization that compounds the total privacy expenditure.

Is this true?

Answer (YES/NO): YES